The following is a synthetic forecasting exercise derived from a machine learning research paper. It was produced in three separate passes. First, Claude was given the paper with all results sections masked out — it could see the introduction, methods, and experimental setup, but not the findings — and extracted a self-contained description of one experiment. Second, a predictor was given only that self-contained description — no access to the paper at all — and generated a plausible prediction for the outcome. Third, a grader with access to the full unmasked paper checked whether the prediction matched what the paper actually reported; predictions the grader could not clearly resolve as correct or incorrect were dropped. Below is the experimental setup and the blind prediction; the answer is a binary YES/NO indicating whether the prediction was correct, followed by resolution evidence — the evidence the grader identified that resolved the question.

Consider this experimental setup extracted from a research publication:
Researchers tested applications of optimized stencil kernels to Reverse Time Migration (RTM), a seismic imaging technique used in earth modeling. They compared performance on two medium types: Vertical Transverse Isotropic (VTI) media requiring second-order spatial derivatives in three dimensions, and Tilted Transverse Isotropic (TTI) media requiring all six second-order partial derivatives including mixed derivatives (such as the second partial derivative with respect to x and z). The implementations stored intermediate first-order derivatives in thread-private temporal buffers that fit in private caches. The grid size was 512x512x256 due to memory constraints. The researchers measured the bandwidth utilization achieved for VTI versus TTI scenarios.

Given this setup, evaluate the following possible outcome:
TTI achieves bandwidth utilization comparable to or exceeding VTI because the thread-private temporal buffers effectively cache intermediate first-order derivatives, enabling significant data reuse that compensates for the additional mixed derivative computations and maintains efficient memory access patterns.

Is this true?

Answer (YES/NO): NO